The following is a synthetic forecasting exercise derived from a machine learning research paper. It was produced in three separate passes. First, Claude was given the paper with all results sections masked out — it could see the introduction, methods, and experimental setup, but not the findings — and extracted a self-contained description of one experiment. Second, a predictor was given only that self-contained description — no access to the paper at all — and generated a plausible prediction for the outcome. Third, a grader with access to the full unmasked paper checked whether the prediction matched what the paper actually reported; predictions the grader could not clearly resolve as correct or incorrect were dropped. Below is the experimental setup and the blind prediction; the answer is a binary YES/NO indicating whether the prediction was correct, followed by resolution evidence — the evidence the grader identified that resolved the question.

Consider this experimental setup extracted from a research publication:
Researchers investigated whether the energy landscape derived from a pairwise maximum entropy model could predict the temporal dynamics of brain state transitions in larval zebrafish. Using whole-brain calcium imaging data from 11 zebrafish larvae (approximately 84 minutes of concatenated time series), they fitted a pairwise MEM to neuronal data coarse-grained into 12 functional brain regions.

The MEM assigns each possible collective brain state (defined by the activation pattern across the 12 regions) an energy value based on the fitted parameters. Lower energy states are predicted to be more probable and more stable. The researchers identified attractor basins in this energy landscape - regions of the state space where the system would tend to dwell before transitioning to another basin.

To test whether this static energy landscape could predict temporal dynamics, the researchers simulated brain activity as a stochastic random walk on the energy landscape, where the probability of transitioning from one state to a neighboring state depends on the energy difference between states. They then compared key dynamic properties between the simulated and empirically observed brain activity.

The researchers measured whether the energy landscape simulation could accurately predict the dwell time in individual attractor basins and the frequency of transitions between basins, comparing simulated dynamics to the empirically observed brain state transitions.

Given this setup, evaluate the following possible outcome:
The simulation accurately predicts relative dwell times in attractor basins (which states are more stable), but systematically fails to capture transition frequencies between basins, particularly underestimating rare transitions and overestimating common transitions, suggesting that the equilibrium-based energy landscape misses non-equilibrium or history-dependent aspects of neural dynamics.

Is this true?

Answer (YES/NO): NO